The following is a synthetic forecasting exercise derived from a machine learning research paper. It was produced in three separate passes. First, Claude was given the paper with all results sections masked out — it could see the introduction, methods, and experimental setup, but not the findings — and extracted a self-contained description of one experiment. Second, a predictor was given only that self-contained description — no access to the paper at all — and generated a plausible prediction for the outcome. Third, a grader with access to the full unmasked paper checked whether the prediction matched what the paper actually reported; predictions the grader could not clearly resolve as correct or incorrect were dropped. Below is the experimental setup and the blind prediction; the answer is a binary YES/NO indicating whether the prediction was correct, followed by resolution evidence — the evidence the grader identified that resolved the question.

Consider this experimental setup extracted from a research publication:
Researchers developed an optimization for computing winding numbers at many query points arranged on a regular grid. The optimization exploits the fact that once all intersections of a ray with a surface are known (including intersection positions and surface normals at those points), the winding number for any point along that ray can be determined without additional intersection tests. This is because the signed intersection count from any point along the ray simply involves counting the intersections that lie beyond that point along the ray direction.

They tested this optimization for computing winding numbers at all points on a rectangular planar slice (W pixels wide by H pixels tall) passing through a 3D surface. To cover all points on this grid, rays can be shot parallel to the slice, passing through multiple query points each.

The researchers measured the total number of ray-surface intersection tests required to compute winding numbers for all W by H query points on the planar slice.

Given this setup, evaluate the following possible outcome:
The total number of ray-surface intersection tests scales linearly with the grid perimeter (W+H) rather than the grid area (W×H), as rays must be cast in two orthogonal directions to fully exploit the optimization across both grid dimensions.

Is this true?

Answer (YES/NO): NO